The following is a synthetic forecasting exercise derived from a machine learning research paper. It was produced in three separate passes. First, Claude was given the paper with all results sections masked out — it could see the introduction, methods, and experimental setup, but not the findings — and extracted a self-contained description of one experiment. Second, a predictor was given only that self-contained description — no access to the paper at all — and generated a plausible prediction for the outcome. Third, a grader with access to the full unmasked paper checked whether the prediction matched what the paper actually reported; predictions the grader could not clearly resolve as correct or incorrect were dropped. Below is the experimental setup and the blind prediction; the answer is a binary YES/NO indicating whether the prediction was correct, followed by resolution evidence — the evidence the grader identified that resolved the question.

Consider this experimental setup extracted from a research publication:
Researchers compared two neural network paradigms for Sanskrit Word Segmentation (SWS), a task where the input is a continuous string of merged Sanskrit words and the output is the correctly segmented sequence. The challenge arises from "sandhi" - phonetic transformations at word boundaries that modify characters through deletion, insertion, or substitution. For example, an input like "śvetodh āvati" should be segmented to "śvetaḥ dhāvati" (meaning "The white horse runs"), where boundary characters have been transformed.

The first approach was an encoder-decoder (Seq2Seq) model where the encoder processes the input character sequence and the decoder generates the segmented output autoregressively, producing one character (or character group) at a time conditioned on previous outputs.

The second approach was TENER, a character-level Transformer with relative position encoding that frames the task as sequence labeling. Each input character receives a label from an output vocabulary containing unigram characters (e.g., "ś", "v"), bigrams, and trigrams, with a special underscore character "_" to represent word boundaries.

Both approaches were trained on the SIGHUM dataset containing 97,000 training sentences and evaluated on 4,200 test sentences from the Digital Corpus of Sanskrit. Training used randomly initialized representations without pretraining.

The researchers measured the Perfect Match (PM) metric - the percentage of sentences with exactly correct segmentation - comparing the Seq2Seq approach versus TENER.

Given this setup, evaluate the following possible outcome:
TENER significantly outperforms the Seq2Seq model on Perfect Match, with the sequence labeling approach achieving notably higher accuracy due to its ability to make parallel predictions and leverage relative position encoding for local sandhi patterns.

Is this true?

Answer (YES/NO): YES